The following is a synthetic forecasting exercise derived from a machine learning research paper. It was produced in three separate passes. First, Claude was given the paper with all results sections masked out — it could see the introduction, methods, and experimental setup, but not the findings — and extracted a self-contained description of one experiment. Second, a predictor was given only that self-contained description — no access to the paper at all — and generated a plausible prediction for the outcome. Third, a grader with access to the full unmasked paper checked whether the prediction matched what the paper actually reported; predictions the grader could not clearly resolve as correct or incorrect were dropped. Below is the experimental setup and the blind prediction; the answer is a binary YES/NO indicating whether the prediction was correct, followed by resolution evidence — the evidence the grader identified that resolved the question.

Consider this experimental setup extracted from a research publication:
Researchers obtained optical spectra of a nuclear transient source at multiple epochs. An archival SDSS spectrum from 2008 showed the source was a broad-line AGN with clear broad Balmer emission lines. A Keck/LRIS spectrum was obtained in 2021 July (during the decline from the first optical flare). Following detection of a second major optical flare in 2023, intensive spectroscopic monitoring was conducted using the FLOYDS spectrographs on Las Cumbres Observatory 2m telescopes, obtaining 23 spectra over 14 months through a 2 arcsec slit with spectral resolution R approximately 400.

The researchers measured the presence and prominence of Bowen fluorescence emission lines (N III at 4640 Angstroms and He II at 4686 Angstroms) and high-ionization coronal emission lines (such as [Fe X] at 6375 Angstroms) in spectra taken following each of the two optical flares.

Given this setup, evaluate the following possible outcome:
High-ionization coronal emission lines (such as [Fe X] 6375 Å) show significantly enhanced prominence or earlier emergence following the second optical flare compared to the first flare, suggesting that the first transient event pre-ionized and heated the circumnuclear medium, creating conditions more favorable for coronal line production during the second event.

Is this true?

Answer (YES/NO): NO